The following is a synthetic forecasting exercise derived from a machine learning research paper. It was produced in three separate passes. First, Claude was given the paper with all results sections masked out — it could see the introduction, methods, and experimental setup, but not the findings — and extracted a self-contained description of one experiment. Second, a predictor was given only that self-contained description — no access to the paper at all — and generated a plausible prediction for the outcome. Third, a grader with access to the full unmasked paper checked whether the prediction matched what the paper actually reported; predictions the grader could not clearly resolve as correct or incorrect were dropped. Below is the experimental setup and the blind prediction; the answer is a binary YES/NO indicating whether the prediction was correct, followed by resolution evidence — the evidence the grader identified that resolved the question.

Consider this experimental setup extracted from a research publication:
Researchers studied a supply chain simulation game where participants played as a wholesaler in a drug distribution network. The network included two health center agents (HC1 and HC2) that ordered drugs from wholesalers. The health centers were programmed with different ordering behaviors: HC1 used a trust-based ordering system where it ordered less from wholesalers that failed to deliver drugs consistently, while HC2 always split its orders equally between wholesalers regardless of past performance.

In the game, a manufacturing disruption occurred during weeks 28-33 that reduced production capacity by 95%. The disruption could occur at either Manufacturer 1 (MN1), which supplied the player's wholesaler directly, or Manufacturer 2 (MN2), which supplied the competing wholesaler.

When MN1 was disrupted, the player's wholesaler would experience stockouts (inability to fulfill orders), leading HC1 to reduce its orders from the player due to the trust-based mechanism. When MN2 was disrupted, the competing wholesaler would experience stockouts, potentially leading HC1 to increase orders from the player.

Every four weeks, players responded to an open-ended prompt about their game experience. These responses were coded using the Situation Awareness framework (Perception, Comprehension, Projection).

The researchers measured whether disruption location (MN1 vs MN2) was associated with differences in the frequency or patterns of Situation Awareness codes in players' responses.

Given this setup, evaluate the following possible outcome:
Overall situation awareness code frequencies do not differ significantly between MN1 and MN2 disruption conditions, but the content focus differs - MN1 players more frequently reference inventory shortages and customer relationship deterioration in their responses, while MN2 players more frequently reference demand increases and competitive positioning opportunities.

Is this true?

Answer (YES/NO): NO